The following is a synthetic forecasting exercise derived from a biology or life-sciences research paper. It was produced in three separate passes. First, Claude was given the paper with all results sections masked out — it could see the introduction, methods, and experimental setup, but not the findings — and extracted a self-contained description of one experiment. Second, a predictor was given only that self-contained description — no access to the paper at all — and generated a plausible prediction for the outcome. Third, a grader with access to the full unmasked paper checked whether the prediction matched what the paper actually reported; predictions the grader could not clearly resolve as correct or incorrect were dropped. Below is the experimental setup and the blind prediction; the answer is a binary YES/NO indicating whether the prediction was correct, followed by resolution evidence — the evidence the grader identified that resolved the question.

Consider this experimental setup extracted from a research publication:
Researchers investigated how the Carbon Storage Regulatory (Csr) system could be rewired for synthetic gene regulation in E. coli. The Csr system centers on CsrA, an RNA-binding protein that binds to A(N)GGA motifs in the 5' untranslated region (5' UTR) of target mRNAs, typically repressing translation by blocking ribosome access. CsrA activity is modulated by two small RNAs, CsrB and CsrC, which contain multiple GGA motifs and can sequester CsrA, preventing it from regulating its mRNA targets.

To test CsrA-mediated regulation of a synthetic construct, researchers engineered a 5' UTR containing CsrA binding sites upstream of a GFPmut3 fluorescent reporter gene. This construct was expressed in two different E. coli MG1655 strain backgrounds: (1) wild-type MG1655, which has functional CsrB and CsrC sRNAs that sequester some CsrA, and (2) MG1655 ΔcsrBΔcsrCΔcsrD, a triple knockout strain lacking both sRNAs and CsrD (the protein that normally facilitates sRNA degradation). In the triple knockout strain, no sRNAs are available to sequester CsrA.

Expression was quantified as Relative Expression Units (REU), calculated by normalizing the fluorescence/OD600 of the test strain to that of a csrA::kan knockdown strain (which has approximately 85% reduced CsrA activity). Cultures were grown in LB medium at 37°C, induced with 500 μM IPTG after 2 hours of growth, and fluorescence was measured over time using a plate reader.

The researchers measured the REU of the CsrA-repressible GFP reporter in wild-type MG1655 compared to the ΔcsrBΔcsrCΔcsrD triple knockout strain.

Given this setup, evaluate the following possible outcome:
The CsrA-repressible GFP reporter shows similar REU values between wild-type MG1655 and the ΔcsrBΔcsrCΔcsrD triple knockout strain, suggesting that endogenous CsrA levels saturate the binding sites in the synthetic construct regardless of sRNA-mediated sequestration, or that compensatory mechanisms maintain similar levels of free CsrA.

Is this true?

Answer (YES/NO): NO